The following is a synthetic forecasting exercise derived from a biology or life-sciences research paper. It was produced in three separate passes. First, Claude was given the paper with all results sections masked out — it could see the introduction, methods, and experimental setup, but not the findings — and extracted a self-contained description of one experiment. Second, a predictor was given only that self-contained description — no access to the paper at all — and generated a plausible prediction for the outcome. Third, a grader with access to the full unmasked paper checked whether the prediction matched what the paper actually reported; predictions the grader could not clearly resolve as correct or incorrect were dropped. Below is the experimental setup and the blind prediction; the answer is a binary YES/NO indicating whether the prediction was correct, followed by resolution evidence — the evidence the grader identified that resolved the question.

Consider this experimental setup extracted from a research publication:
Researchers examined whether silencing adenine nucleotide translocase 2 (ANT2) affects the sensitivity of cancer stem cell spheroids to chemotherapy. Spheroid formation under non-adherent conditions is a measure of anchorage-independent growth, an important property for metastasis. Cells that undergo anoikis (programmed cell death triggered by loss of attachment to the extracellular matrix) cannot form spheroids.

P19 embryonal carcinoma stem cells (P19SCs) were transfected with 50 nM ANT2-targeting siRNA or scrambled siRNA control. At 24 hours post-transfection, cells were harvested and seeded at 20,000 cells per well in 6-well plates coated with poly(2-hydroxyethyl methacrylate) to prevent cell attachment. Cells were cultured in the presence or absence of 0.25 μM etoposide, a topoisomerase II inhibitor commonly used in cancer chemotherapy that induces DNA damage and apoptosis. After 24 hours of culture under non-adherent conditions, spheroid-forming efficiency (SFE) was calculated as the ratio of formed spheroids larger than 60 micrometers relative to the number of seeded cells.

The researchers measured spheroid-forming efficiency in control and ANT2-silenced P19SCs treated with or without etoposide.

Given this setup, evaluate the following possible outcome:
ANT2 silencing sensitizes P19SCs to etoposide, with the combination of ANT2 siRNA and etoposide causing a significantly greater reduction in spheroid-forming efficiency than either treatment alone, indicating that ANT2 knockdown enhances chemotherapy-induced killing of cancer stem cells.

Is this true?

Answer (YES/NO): YES